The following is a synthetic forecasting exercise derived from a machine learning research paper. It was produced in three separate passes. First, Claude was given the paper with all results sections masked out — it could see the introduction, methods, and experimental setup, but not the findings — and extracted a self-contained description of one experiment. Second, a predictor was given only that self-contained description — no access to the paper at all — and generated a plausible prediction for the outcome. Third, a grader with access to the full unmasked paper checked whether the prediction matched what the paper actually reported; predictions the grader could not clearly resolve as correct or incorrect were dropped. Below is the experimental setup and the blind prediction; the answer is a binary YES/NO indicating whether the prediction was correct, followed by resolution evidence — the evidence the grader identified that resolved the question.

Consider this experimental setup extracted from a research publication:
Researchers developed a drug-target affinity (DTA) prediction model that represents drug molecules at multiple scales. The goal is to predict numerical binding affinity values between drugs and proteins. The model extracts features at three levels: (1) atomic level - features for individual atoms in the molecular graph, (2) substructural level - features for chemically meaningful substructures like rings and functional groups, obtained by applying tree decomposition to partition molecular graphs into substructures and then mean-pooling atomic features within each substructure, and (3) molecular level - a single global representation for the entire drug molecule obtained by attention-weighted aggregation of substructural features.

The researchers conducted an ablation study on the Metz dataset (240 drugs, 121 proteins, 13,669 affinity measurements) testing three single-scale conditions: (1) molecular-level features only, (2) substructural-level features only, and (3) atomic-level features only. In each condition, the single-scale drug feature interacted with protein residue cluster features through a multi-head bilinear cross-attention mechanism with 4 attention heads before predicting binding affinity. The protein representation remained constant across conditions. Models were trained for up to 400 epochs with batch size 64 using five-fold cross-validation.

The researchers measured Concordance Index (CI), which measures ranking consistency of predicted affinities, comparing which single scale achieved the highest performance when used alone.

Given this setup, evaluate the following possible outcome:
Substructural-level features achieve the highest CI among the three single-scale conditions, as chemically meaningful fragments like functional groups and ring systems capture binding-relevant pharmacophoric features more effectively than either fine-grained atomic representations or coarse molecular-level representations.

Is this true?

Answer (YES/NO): YES